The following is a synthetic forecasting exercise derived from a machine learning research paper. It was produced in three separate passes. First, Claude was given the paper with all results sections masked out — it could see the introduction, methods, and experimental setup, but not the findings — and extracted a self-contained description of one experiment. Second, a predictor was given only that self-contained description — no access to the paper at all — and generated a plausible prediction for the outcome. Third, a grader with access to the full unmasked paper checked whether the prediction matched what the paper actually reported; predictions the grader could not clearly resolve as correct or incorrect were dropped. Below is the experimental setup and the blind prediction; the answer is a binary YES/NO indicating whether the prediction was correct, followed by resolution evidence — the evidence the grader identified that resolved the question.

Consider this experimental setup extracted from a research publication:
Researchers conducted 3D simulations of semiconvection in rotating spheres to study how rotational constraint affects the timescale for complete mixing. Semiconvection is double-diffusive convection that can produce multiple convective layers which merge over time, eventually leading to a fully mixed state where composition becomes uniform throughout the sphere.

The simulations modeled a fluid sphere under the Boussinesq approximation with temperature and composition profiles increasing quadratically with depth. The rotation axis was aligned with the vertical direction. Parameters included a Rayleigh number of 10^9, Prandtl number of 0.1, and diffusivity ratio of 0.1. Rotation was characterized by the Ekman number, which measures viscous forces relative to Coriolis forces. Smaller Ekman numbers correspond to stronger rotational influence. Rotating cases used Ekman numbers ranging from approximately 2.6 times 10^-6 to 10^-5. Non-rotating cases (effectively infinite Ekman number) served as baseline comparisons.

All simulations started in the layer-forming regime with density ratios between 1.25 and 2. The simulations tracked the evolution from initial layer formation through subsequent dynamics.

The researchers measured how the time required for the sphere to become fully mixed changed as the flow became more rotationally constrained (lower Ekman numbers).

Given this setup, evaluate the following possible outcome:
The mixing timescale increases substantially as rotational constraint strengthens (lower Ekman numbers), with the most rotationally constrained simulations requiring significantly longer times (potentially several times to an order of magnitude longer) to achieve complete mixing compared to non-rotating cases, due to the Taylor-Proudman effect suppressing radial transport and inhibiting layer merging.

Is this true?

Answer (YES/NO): YES